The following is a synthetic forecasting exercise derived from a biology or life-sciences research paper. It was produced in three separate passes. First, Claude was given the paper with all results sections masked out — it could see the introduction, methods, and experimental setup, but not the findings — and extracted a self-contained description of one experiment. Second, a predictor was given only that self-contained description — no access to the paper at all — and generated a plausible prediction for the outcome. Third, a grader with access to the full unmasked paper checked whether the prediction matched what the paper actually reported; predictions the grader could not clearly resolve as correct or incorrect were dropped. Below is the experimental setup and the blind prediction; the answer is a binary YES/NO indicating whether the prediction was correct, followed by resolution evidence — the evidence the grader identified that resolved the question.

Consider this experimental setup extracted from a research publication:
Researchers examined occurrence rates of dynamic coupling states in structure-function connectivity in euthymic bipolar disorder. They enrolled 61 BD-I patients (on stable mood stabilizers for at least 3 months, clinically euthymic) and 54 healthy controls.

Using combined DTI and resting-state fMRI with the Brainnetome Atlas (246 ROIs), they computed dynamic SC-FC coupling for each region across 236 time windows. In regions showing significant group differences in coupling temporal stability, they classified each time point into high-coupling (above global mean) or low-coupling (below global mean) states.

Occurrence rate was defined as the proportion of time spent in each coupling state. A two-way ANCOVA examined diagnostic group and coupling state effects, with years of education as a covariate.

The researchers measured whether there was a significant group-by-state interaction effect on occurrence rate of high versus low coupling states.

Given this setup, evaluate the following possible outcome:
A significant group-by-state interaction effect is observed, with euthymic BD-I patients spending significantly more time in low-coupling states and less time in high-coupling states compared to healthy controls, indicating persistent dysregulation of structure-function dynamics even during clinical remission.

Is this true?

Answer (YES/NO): YES